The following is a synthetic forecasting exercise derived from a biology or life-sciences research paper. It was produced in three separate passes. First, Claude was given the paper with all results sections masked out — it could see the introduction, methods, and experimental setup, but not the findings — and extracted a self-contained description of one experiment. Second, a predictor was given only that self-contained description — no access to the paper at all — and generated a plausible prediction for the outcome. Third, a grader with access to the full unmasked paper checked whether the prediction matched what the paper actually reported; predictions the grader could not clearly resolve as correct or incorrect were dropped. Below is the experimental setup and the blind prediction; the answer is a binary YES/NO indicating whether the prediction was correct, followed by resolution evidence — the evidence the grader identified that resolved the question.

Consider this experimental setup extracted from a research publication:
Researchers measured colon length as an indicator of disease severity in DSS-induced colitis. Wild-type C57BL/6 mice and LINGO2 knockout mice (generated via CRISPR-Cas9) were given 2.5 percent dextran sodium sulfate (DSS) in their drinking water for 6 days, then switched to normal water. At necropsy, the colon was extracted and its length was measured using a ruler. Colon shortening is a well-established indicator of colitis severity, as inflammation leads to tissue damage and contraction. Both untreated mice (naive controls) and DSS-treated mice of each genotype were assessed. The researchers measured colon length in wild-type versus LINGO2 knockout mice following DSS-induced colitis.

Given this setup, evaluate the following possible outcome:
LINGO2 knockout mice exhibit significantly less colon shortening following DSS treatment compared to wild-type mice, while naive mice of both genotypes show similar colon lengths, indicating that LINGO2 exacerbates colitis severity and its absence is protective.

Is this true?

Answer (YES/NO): NO